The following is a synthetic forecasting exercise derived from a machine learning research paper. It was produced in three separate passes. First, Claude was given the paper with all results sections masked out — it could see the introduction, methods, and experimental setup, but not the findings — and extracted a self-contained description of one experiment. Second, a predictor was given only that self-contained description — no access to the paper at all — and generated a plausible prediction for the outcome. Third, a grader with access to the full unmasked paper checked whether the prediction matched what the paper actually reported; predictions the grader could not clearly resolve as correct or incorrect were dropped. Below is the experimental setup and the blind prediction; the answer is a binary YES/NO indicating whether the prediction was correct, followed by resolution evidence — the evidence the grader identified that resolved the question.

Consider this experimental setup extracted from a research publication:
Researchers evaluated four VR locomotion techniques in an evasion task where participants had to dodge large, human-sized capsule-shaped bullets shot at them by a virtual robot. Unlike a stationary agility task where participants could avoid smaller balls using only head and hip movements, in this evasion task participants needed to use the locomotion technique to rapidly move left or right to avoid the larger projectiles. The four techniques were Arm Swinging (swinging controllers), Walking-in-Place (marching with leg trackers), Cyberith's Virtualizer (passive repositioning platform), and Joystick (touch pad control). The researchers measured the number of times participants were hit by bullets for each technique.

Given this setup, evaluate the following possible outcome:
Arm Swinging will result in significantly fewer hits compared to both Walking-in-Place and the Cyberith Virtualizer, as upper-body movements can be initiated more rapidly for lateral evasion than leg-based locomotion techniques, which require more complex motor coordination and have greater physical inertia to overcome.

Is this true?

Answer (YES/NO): YES